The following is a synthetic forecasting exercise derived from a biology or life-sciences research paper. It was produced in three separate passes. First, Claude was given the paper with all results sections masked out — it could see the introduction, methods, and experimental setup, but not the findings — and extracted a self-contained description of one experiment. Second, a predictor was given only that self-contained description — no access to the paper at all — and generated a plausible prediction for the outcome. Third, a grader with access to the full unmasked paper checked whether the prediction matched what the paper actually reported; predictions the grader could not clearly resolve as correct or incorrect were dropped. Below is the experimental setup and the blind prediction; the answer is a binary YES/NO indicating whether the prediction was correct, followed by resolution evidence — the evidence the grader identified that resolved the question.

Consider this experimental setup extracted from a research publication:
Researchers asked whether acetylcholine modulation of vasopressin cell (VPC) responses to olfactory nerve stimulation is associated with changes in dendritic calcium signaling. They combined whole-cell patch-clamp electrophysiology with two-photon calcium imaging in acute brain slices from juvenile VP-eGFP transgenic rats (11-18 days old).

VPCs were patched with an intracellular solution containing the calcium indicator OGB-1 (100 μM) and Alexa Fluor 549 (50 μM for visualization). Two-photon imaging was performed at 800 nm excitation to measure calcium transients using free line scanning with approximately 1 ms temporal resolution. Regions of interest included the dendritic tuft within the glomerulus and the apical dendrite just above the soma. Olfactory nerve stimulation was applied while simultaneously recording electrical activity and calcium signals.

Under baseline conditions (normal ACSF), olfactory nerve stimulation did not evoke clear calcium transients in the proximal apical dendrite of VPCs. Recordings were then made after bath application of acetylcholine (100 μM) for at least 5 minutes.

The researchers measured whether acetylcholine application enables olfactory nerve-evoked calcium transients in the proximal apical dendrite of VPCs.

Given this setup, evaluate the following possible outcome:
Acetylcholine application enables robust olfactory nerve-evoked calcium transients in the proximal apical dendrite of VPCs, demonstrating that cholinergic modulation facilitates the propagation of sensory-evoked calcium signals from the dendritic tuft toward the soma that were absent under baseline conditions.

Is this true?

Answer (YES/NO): NO